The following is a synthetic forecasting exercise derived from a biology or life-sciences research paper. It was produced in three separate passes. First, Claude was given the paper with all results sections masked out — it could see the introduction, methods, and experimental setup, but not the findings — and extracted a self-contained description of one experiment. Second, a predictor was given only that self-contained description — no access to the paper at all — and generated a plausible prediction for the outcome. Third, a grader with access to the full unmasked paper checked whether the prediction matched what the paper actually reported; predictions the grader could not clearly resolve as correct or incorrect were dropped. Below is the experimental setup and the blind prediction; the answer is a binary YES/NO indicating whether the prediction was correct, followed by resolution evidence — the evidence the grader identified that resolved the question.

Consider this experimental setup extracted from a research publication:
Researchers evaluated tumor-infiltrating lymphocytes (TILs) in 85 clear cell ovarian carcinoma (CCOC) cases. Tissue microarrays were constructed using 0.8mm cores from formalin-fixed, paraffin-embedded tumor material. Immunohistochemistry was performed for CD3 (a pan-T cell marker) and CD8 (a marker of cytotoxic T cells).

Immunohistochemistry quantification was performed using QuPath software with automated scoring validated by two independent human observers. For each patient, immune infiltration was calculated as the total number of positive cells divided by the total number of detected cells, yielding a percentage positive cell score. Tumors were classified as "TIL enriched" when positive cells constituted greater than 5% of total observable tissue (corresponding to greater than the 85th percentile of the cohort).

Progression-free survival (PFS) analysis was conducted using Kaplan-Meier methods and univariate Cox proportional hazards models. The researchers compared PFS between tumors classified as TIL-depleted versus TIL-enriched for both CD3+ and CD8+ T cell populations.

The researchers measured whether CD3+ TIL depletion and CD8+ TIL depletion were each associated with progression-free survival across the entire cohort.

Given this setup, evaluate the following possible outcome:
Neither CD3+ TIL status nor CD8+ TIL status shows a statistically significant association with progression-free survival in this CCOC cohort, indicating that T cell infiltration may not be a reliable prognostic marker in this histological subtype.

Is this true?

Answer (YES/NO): NO